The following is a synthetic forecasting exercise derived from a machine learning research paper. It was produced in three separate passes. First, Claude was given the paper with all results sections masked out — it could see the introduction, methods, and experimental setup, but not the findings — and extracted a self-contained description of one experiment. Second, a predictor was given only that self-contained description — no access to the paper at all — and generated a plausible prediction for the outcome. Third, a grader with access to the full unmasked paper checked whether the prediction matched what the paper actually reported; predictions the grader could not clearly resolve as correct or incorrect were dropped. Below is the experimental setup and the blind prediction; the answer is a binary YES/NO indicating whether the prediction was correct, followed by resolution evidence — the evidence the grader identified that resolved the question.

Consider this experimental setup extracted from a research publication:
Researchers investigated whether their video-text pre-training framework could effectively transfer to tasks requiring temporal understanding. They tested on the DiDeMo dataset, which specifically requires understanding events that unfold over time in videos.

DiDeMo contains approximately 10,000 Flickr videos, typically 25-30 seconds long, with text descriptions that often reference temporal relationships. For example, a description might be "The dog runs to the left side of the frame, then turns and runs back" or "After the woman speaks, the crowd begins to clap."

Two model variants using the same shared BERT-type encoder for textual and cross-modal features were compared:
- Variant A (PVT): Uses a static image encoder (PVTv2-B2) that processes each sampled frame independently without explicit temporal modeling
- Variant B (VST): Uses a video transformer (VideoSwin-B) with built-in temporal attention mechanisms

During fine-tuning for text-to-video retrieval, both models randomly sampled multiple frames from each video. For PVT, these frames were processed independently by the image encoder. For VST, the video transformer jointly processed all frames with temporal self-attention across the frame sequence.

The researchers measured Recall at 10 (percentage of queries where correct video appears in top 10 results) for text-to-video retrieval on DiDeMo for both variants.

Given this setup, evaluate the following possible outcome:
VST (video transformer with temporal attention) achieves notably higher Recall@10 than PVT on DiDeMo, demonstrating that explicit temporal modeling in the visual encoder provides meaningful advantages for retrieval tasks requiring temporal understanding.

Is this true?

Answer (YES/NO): NO